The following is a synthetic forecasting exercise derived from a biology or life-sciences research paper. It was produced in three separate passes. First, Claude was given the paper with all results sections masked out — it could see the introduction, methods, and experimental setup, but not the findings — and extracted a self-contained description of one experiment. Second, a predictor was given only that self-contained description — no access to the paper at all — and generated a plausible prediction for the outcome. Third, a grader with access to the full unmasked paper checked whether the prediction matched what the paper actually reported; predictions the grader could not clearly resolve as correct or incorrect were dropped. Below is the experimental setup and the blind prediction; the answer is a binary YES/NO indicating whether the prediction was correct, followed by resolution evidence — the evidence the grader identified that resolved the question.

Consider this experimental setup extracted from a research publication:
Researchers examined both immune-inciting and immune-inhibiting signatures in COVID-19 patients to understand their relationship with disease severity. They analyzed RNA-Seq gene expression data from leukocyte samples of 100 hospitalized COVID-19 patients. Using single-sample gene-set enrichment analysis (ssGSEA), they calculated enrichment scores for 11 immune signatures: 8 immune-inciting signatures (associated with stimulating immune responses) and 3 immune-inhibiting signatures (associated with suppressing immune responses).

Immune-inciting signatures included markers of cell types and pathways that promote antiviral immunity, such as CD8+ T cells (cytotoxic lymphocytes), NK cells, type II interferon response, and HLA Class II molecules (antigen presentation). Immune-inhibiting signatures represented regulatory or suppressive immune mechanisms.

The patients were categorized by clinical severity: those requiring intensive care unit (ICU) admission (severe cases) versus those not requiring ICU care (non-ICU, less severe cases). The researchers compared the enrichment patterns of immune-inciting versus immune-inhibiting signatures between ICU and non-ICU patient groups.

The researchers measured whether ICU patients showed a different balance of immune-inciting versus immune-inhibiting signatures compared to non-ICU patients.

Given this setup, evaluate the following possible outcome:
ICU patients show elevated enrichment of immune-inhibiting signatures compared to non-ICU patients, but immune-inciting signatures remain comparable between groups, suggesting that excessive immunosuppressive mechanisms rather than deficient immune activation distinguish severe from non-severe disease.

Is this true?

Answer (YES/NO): NO